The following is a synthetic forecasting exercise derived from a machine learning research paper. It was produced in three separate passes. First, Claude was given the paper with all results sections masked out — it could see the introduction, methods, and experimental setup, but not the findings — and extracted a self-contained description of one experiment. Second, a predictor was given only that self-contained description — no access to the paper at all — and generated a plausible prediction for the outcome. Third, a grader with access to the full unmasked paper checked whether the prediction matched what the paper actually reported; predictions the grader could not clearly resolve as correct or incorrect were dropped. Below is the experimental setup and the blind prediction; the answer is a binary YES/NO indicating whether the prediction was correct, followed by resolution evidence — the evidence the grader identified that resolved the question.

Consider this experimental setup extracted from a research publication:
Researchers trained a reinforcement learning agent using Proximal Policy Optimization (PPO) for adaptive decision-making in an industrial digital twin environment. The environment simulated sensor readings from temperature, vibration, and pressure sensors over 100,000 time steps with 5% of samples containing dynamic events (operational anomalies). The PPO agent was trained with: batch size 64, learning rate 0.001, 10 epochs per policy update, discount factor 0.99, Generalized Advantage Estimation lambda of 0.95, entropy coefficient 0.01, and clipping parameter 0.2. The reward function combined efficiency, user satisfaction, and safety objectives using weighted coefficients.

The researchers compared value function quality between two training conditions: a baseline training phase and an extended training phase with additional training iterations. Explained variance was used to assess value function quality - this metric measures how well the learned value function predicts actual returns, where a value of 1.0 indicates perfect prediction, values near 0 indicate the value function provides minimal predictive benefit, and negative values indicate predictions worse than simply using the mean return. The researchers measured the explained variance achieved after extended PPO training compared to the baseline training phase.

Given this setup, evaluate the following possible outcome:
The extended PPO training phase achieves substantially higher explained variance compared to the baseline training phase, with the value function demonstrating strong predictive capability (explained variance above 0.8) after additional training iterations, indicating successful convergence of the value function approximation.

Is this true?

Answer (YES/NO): NO